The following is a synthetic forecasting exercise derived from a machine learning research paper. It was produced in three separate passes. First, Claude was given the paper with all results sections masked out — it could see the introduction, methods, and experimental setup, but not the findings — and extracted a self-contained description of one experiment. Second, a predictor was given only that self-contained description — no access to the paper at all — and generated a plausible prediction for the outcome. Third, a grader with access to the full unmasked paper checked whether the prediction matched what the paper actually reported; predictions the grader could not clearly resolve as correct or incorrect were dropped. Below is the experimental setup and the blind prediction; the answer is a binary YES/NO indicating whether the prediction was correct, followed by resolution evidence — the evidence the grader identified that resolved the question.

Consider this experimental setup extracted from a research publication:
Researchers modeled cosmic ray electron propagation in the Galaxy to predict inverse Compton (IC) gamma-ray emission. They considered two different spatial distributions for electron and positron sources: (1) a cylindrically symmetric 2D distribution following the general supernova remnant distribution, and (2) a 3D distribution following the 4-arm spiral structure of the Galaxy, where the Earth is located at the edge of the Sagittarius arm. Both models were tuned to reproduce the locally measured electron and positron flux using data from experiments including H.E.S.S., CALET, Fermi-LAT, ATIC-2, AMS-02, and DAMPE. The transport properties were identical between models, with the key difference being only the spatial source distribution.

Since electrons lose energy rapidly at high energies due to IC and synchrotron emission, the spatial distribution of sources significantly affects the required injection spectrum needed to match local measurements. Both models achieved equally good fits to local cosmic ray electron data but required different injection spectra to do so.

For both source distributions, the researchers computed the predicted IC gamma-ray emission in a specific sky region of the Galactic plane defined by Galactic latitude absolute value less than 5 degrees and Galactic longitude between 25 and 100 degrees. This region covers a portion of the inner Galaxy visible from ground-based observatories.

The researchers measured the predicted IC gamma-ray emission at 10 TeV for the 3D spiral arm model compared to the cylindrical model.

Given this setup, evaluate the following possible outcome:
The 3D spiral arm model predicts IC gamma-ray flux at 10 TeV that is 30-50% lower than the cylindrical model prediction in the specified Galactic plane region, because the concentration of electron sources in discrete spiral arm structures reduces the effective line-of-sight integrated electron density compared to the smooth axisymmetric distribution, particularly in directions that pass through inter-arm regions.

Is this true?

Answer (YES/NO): NO